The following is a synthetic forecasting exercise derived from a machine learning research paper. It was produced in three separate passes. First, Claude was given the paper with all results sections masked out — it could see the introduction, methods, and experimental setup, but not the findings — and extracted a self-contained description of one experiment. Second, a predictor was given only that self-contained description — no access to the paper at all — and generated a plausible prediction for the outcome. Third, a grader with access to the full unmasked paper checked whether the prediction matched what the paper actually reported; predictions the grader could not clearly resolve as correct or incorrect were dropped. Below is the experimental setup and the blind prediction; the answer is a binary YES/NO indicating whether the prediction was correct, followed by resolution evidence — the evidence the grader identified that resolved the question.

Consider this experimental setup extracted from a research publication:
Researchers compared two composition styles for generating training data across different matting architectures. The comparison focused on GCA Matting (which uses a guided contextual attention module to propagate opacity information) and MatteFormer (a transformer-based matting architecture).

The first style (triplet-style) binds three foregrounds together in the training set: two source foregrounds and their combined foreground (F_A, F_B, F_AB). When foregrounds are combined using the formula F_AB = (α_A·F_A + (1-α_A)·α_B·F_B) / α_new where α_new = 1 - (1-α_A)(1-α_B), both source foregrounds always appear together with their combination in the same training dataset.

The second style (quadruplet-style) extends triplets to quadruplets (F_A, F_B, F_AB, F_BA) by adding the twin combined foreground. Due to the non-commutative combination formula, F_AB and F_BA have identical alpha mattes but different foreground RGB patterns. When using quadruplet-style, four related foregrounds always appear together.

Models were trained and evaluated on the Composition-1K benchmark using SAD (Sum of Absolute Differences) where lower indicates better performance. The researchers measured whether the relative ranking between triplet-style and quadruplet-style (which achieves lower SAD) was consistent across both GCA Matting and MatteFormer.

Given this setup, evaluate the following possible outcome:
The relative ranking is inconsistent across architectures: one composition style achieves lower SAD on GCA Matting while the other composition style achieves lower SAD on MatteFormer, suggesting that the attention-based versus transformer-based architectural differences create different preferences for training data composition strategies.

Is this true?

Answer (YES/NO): YES